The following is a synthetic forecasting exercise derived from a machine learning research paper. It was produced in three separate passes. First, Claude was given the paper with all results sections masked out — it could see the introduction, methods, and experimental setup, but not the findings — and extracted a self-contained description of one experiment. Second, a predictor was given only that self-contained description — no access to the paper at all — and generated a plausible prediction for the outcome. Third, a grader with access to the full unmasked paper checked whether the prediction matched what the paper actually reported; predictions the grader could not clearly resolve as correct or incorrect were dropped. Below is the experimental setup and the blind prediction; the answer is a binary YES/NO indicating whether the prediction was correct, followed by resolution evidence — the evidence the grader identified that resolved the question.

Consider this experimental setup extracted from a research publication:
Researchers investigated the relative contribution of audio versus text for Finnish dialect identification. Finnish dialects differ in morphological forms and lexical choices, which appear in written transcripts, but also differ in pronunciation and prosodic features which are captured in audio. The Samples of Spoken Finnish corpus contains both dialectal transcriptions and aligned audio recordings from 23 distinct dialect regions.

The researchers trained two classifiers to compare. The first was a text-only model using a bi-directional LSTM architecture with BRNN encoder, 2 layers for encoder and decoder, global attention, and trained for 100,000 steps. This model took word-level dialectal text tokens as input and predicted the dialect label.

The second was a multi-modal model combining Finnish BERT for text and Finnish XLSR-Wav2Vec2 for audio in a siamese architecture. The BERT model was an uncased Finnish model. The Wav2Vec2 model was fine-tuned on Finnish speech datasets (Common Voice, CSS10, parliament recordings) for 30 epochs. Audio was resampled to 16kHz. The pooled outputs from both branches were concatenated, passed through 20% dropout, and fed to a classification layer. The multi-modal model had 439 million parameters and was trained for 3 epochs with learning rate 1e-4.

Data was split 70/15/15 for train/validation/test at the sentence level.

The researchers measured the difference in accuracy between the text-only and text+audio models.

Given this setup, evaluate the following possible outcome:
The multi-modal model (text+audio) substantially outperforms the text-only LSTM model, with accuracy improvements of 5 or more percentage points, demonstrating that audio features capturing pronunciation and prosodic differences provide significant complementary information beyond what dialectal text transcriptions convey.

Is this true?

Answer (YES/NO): YES